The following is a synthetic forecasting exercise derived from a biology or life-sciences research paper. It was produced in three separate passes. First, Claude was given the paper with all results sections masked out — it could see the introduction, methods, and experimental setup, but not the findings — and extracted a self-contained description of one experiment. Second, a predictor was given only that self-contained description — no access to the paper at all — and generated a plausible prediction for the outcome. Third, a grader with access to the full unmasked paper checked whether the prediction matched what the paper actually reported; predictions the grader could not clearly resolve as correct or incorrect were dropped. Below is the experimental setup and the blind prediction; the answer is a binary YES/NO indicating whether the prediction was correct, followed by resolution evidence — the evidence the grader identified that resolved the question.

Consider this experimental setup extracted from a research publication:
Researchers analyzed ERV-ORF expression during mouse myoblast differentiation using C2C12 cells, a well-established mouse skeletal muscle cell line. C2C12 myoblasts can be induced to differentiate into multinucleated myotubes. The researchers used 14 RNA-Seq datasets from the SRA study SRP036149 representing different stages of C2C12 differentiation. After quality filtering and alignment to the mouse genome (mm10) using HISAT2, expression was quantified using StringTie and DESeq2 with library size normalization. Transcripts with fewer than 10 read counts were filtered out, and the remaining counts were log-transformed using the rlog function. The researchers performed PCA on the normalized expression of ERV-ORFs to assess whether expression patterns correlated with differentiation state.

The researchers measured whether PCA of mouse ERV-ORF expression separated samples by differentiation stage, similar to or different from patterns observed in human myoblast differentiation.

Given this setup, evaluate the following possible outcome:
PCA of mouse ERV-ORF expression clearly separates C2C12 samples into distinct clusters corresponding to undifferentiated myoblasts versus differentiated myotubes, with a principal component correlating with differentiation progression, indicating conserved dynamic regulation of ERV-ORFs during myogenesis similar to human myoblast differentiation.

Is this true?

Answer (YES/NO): YES